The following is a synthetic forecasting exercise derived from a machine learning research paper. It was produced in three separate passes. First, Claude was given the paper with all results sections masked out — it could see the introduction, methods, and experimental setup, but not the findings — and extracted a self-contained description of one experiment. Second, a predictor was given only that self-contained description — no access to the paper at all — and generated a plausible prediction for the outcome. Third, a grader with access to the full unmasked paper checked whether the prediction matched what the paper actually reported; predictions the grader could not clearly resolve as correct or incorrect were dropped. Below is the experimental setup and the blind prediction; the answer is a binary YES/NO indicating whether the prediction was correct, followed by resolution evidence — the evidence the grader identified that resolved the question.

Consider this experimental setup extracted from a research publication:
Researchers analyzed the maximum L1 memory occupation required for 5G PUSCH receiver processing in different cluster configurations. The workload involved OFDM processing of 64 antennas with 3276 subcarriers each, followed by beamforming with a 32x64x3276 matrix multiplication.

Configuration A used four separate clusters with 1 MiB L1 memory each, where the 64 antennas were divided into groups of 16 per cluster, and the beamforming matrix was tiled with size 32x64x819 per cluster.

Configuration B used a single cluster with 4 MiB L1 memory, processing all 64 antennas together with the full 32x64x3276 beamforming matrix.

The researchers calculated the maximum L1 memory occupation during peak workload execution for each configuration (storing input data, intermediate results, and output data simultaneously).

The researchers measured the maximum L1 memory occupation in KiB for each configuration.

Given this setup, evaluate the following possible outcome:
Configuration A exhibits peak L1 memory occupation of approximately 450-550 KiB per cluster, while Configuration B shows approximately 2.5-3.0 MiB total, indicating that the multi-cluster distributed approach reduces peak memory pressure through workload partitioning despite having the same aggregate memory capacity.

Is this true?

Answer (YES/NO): NO